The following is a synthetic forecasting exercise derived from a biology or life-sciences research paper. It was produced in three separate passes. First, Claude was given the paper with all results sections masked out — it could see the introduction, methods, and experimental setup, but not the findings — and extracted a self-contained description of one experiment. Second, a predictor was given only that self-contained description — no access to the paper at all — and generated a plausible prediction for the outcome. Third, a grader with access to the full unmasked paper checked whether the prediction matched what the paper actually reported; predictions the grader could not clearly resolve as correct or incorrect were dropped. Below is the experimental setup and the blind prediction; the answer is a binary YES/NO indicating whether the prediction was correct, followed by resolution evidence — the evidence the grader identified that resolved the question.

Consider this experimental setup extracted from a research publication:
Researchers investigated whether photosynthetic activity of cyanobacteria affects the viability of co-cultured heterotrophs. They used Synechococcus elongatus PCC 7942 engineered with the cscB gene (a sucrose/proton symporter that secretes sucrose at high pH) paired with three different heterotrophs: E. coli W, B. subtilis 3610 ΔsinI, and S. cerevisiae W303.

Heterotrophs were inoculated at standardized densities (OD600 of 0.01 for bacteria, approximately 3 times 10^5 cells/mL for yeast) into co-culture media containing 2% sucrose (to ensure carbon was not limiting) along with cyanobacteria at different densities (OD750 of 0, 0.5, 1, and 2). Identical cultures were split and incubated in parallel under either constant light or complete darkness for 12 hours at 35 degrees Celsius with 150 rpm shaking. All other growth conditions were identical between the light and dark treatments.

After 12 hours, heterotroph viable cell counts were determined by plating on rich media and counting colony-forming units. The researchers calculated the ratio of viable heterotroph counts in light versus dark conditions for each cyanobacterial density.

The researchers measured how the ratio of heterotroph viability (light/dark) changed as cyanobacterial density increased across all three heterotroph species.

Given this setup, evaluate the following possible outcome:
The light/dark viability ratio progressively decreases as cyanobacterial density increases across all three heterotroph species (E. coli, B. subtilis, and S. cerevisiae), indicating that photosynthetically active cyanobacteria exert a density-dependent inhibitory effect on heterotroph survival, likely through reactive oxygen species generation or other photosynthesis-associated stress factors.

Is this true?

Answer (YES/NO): YES